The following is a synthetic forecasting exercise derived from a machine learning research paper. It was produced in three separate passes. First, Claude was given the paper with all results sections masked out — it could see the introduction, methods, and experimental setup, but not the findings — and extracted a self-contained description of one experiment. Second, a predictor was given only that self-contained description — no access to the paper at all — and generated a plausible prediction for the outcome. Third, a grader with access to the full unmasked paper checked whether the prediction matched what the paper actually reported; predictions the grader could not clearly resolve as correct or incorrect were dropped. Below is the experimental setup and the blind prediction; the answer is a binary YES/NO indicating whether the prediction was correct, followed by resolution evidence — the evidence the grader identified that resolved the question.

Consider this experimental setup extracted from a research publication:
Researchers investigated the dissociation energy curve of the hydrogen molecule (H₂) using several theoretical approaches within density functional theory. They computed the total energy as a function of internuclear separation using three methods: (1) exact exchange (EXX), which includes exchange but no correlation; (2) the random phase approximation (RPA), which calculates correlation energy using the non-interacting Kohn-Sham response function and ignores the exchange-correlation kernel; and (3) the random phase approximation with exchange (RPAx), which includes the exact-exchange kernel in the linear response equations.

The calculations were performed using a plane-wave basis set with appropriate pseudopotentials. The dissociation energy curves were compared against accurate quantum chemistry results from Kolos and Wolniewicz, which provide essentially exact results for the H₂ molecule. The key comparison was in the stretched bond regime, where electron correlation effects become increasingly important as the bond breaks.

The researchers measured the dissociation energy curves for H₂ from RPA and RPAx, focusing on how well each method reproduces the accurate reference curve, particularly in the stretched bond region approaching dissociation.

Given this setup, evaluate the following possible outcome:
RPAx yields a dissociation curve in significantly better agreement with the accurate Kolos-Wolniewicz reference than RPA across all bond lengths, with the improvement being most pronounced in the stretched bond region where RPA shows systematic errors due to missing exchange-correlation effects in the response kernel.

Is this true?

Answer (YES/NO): NO